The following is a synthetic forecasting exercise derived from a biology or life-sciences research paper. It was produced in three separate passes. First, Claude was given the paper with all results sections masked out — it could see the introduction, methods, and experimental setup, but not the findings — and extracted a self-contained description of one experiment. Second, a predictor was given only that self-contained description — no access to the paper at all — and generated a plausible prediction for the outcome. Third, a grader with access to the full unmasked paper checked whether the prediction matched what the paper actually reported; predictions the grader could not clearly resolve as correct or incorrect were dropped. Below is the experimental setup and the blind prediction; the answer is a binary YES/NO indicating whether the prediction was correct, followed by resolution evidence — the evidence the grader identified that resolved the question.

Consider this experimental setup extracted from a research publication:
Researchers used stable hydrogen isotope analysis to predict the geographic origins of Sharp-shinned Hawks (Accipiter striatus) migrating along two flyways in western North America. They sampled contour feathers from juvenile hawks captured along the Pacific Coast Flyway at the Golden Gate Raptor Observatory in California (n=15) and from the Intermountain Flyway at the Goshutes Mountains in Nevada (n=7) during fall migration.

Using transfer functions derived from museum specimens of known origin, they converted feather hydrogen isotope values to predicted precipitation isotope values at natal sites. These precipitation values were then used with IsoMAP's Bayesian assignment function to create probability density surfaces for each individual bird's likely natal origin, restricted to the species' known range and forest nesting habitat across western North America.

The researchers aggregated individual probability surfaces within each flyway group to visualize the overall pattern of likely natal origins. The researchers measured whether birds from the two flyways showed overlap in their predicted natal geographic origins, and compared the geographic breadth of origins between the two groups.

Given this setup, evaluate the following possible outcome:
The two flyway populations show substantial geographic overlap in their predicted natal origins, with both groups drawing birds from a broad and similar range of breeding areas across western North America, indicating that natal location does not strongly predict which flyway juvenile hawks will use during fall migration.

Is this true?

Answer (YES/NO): NO